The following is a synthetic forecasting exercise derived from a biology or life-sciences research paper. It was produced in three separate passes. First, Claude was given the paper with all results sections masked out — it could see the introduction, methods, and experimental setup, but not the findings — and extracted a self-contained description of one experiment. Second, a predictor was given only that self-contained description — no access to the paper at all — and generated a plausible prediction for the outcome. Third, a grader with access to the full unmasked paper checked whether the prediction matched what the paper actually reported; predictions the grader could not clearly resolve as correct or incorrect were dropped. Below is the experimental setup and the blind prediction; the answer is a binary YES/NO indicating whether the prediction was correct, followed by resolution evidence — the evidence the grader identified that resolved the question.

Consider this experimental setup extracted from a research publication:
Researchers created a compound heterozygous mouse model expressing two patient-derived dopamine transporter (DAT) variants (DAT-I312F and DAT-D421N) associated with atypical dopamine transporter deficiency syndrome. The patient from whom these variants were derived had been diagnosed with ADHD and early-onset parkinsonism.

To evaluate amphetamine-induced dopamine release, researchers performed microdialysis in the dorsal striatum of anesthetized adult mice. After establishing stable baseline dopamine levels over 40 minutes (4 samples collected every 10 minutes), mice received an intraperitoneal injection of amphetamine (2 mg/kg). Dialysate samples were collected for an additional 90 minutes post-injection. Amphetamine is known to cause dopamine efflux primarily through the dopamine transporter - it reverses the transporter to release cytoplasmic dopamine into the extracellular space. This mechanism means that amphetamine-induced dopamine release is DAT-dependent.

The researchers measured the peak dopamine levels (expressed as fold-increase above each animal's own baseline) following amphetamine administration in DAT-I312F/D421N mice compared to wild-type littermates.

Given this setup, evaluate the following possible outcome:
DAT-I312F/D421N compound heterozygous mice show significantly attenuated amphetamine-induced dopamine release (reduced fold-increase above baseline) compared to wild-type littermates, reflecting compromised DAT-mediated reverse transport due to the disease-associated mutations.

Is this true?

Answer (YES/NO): YES